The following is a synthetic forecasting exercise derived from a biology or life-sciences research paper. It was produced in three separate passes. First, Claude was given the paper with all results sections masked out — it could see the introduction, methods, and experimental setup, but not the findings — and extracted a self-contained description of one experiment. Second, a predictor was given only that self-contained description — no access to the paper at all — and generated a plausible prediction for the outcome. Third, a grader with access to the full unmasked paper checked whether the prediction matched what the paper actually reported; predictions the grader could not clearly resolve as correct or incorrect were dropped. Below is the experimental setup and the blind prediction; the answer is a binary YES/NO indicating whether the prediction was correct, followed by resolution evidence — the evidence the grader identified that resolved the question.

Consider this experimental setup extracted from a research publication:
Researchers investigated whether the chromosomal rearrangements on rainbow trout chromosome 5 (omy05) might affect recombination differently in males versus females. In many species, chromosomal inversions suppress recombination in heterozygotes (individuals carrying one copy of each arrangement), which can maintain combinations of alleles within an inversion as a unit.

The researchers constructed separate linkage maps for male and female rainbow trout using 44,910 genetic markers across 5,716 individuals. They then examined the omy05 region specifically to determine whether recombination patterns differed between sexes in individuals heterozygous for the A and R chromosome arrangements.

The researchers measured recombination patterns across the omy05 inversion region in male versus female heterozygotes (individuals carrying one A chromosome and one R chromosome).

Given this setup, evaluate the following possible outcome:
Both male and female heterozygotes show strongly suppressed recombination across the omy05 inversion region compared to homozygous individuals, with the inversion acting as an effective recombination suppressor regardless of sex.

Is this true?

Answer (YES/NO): YES